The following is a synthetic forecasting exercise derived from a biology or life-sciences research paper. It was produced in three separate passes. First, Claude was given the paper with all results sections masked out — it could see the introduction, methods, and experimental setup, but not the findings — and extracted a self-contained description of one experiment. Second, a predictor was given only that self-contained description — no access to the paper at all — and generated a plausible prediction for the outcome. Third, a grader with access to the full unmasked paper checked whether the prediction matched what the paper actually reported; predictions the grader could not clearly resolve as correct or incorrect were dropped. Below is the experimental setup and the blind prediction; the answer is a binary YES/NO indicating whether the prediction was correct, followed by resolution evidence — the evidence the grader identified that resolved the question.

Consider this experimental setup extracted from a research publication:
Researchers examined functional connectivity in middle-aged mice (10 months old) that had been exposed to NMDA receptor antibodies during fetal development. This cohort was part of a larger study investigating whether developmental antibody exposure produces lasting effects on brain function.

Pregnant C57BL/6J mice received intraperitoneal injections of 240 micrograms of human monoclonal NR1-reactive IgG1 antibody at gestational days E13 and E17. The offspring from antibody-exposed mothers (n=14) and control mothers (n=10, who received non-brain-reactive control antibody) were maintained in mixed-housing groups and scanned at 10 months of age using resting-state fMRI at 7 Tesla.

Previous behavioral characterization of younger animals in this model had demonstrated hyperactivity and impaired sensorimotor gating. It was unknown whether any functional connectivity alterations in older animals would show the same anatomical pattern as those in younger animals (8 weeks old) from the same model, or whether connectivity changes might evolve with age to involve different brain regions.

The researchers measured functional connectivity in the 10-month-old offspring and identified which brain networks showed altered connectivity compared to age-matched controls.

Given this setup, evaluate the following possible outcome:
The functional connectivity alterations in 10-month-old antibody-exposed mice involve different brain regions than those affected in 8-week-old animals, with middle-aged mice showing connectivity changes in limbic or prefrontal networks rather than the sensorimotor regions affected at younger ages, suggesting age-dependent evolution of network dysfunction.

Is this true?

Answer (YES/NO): NO